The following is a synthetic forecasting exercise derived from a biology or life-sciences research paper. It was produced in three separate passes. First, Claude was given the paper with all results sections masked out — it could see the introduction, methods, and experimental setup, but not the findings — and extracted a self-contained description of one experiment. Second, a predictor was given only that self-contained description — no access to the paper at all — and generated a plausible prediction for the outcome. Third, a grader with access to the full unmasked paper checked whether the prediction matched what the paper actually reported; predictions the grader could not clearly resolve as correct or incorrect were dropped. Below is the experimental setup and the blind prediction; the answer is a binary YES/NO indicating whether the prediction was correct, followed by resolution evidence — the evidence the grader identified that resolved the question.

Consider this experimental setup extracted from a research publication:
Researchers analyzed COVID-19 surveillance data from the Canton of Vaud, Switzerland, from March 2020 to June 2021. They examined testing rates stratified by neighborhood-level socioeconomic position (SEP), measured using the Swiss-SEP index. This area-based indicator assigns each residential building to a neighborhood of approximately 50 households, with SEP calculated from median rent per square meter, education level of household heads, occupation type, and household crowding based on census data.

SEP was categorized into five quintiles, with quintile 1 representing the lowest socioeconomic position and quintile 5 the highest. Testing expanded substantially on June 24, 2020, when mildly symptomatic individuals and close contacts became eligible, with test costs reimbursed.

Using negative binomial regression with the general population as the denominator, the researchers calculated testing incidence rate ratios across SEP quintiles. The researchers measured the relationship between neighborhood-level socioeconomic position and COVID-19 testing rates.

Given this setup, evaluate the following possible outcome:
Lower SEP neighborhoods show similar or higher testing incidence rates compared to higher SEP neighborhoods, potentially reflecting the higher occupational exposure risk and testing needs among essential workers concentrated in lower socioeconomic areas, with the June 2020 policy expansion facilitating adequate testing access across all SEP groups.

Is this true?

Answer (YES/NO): NO